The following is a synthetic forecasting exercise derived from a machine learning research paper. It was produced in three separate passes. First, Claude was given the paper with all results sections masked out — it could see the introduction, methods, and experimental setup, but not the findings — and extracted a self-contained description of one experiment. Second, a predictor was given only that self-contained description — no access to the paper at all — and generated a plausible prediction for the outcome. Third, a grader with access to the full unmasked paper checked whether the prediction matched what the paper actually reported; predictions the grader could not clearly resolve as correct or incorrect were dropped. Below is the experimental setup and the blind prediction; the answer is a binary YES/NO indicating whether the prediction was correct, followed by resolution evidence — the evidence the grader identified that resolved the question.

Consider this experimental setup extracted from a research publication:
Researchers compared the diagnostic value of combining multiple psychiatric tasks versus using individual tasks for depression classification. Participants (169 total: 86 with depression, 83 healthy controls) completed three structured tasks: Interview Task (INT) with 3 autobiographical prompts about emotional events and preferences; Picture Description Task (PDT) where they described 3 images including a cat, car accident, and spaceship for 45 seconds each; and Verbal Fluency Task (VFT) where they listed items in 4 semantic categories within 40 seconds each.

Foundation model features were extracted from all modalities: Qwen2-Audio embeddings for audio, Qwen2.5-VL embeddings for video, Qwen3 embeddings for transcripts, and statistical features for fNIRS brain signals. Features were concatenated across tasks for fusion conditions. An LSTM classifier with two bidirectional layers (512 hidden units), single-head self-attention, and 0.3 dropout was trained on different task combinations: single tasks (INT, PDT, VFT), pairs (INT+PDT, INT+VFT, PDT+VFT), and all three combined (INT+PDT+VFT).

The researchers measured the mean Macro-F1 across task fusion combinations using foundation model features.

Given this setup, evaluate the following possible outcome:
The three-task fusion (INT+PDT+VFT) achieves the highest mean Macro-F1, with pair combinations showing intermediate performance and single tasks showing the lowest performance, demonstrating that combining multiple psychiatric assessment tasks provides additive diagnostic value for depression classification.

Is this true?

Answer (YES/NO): NO